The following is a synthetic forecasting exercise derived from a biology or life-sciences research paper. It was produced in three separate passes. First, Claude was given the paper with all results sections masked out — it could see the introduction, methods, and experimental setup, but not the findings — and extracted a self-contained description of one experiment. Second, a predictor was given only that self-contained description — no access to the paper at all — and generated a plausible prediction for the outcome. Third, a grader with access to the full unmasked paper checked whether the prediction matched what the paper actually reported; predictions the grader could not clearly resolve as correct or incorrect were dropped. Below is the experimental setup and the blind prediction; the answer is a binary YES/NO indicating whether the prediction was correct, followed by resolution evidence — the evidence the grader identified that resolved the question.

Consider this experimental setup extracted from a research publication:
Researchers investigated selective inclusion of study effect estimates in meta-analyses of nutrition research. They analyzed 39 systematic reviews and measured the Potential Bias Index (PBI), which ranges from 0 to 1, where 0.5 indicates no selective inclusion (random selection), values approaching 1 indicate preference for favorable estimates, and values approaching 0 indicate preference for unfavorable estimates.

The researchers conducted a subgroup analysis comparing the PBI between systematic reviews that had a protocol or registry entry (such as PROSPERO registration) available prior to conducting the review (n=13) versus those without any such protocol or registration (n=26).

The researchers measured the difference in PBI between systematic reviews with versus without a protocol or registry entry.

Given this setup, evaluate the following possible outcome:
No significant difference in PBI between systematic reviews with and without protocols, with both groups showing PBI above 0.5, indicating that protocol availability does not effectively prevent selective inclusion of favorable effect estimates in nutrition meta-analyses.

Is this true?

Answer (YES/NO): NO